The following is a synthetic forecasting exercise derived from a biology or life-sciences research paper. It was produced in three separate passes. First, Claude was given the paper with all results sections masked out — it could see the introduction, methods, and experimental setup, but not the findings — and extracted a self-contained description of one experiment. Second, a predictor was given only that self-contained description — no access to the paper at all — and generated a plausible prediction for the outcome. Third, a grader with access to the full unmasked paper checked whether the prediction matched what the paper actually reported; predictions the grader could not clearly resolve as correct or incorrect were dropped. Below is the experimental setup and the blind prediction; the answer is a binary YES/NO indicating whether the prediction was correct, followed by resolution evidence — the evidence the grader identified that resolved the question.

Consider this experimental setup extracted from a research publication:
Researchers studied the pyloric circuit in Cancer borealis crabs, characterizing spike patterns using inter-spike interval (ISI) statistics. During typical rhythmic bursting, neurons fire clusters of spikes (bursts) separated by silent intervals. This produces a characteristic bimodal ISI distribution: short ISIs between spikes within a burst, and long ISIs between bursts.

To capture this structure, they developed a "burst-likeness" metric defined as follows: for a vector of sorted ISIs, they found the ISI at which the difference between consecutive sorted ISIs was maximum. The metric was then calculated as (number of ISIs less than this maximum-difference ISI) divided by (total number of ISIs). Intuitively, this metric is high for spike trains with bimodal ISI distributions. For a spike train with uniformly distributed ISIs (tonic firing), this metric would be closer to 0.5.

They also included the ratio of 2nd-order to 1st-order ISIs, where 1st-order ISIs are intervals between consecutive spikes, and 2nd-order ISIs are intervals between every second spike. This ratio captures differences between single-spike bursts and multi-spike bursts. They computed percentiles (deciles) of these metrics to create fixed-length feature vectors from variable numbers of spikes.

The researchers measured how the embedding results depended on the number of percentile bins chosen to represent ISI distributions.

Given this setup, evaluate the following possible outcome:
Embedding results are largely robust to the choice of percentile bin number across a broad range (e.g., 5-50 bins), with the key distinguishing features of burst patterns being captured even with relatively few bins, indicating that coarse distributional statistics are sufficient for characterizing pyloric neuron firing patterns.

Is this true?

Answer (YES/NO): NO